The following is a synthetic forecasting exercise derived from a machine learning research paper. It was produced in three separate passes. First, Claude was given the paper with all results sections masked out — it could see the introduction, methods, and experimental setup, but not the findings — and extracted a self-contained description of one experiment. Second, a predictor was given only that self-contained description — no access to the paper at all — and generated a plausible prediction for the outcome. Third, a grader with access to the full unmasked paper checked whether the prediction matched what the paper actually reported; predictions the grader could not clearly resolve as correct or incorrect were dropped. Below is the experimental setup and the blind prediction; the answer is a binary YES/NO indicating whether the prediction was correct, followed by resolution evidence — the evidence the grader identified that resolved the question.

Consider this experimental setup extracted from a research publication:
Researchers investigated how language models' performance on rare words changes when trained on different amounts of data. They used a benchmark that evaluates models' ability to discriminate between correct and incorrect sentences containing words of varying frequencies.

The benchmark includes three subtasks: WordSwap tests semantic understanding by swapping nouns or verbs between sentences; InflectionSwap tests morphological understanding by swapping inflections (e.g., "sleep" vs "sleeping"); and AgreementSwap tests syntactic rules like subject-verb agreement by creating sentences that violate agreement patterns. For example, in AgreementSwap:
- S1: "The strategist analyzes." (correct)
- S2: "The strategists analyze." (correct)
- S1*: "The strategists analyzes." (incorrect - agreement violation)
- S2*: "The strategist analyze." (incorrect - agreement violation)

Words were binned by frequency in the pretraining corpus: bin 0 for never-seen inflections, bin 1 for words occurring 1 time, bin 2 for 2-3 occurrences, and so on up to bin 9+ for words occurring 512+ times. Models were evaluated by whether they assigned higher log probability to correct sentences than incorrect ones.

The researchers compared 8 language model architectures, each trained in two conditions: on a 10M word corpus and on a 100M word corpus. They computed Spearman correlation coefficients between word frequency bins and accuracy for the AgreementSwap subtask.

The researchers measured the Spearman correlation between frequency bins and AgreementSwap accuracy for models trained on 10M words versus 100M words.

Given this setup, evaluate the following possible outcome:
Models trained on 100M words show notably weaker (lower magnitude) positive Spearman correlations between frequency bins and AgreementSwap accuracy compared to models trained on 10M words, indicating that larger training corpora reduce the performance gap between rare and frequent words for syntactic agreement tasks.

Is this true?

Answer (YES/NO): YES